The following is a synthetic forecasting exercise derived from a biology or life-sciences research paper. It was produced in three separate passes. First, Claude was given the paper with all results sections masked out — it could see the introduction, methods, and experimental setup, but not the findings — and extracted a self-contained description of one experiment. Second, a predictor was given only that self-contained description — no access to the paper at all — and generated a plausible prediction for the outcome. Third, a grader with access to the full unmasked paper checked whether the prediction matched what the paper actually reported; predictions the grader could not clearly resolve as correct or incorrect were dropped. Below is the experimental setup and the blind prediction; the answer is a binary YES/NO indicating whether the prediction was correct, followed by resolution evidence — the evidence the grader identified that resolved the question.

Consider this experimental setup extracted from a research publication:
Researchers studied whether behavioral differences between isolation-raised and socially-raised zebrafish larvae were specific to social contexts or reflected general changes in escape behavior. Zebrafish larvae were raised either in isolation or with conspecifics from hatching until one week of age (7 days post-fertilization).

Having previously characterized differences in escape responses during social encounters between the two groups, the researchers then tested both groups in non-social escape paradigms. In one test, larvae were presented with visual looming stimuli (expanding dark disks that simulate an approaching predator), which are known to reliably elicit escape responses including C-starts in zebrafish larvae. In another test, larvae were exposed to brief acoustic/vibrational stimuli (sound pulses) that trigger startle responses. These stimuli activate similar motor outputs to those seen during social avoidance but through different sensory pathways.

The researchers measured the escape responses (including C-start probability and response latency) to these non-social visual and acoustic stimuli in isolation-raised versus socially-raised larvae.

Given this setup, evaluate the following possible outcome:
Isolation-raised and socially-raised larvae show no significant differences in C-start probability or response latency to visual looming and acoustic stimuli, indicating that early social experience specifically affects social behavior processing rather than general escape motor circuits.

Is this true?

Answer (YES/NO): NO